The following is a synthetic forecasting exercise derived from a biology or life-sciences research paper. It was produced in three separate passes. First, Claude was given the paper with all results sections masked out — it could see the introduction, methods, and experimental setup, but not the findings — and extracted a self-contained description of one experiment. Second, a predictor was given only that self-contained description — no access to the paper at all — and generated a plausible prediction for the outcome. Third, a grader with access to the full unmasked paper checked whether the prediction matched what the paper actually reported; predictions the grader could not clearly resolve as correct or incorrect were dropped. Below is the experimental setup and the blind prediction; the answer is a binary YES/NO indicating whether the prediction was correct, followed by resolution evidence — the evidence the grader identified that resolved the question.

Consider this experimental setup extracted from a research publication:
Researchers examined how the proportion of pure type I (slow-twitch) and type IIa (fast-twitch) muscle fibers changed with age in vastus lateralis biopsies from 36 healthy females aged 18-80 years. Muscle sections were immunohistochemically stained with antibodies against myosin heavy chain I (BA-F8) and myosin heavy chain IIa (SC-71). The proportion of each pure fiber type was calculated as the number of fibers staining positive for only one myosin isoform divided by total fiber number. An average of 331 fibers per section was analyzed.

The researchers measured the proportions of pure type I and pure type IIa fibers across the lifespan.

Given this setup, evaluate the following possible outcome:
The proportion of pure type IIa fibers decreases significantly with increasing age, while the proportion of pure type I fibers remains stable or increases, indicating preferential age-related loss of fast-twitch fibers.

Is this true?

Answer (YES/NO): NO